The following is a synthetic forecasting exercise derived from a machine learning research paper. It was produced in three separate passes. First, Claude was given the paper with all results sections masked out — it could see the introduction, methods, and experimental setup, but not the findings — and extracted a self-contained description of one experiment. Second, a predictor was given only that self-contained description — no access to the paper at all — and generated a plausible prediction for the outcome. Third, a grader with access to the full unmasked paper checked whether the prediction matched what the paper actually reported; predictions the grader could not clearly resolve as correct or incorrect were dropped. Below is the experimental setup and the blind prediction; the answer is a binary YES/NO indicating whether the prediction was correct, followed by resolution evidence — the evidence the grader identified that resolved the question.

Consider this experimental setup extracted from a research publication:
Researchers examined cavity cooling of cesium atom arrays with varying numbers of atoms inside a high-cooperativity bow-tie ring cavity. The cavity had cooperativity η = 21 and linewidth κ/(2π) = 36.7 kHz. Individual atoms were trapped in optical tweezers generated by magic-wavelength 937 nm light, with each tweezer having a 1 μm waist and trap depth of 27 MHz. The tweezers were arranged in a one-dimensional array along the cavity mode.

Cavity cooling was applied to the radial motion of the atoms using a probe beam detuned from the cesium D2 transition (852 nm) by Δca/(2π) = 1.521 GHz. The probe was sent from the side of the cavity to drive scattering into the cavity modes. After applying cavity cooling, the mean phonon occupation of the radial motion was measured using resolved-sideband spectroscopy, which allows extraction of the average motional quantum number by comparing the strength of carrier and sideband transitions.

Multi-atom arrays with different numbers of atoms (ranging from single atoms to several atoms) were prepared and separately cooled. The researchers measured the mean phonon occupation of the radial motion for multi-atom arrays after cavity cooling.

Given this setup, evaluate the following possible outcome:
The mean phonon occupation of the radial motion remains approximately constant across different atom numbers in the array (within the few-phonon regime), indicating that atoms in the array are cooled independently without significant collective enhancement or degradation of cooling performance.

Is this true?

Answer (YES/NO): YES